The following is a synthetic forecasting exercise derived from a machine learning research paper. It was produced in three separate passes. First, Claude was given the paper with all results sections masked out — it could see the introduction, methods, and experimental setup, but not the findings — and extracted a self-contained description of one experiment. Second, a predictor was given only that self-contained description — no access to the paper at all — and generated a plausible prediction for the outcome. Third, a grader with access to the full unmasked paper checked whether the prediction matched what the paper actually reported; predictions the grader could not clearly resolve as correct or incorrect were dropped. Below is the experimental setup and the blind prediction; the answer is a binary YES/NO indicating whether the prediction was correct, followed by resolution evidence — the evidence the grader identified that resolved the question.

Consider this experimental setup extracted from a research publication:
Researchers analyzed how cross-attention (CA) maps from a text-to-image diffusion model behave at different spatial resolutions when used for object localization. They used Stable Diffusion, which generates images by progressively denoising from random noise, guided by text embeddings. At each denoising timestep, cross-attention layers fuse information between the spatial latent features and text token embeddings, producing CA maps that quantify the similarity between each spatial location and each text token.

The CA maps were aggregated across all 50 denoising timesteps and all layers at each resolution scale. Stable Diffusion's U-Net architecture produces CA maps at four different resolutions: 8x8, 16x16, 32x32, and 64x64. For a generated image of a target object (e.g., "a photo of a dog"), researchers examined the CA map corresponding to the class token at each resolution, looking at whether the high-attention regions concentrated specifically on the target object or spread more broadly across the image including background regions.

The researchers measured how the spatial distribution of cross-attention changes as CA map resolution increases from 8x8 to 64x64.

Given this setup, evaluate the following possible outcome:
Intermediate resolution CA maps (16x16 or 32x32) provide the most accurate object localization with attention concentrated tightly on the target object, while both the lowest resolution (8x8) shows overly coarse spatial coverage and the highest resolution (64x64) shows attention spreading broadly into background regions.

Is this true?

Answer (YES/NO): NO